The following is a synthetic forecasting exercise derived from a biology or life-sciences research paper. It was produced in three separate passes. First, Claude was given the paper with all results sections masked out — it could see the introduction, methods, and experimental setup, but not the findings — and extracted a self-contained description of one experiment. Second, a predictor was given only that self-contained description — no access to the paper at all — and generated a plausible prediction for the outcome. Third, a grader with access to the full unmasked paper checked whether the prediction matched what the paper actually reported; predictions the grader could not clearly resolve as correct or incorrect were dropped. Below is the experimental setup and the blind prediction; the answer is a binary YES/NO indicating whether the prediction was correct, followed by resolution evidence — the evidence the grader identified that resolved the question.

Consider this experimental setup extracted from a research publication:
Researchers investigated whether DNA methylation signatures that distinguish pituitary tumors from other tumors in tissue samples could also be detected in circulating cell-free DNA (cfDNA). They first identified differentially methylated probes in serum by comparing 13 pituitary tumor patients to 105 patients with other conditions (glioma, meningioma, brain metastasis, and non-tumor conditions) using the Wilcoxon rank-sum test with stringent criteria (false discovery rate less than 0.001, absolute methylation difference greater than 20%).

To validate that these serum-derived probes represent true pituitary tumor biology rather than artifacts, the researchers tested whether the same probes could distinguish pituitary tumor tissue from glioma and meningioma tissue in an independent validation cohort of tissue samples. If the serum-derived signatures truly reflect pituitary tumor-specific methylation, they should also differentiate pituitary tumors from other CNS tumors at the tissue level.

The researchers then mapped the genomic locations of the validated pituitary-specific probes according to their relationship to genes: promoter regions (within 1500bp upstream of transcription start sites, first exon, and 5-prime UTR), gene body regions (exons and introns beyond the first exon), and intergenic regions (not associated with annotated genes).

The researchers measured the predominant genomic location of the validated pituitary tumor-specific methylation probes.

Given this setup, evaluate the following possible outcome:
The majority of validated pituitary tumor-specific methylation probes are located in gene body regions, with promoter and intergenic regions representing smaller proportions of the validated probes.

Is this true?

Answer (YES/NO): YES